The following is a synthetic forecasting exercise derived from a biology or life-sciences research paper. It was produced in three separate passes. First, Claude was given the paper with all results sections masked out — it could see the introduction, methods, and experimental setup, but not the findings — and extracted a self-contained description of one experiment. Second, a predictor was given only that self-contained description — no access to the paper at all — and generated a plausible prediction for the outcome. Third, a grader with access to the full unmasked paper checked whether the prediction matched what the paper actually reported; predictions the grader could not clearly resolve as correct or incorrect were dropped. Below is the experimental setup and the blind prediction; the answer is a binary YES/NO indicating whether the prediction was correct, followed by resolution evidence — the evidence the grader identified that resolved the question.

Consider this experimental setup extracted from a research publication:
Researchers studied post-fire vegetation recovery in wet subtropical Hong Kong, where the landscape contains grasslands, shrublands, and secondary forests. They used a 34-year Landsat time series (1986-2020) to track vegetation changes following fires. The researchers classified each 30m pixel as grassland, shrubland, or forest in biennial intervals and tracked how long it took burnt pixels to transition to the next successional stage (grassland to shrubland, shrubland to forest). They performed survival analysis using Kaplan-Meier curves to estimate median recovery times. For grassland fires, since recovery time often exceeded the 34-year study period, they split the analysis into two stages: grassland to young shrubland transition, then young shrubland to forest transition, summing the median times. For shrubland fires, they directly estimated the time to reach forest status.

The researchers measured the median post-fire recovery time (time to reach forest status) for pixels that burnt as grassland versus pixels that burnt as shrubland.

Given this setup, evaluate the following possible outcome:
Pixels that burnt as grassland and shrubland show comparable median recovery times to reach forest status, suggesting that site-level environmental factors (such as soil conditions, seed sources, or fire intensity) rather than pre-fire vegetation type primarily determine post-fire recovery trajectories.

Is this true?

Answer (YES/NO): NO